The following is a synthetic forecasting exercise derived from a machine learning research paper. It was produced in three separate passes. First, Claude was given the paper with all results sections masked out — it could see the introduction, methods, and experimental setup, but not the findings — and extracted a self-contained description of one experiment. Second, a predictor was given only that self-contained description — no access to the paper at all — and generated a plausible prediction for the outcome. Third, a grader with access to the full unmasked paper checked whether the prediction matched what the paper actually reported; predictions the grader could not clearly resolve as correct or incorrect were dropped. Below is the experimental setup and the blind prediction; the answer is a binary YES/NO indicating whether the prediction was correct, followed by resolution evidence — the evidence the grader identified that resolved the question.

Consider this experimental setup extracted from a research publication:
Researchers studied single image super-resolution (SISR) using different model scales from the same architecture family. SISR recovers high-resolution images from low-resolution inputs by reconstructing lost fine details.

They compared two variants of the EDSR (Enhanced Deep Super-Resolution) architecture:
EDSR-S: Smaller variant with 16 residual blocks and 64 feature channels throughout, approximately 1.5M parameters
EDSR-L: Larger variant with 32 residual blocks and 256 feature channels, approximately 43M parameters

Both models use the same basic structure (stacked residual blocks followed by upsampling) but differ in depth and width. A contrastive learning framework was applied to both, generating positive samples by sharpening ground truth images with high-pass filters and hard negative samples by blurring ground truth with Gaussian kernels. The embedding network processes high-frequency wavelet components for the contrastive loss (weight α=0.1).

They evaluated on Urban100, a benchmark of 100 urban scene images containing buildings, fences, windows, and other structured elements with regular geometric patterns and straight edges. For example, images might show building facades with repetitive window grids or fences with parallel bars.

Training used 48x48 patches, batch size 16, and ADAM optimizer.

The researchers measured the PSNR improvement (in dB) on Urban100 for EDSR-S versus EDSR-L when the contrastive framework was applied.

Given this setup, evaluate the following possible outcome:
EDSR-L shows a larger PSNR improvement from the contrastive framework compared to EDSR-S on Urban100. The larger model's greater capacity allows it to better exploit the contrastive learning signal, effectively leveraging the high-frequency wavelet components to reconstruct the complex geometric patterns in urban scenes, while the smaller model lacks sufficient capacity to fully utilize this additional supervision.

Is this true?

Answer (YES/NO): YES